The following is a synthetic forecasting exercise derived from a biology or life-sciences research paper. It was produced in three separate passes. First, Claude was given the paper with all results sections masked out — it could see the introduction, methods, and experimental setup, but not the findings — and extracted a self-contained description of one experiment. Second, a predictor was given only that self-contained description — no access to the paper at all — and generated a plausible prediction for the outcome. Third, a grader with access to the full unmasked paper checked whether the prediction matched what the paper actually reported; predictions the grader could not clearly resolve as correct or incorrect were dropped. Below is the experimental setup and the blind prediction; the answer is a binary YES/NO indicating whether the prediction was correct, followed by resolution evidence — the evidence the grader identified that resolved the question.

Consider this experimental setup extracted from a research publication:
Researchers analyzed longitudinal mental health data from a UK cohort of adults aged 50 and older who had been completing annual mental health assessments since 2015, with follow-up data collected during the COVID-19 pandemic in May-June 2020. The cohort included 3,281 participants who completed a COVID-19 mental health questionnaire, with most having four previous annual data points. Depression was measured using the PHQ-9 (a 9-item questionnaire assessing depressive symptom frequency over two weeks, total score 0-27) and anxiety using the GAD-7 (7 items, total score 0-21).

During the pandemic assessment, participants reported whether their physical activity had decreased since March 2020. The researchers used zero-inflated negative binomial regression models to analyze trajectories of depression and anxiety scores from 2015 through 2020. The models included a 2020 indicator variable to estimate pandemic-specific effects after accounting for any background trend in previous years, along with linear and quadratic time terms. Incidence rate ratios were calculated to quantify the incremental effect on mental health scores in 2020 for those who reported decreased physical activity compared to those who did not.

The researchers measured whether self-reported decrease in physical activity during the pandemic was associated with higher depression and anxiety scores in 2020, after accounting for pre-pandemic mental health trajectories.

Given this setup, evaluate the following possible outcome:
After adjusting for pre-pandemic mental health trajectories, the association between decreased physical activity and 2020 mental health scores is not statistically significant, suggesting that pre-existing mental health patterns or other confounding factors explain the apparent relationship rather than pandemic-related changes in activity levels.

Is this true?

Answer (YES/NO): NO